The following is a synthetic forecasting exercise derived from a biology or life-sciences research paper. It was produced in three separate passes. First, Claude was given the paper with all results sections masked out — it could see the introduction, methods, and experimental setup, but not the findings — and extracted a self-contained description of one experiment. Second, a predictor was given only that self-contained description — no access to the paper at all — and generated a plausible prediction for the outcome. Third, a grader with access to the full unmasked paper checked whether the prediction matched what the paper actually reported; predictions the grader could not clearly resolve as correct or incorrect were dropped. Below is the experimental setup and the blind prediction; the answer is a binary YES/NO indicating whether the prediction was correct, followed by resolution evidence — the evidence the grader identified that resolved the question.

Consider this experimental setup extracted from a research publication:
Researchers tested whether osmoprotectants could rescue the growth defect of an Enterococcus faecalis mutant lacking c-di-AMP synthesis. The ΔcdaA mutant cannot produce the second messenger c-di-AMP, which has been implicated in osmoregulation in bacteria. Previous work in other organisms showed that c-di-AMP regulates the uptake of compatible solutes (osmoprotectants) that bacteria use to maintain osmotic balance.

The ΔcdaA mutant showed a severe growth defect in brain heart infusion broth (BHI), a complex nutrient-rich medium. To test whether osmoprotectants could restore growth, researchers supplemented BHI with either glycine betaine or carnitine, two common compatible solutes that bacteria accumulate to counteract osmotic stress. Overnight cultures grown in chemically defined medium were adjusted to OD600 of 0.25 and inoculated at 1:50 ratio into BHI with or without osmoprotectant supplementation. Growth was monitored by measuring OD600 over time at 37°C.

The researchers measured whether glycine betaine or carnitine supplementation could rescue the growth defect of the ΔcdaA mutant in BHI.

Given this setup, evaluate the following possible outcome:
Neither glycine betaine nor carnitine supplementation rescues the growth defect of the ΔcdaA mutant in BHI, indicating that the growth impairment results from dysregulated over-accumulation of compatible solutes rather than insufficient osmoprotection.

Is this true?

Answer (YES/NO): YES